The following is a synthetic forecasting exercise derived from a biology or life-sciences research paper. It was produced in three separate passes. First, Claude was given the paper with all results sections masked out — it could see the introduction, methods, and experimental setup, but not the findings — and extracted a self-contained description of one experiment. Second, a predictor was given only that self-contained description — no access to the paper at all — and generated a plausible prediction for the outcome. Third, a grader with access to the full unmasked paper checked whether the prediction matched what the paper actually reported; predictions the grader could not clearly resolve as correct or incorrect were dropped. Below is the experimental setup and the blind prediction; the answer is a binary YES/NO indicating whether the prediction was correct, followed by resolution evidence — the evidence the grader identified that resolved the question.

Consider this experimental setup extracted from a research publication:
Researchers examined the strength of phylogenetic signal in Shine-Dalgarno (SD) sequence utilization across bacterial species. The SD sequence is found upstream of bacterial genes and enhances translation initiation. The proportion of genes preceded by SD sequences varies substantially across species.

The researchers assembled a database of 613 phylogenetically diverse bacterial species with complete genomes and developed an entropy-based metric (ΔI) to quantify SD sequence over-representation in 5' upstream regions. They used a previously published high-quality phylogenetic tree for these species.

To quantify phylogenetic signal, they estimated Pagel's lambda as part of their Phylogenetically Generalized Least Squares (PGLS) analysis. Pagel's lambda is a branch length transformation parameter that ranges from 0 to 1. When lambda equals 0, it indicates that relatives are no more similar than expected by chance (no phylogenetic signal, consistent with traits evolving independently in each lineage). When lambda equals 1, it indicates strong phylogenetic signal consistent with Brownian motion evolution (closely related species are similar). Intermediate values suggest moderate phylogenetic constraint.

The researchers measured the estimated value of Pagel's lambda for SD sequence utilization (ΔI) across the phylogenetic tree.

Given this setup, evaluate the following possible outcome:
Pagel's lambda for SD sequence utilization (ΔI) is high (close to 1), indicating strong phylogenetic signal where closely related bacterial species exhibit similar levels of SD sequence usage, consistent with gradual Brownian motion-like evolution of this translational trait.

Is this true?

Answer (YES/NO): YES